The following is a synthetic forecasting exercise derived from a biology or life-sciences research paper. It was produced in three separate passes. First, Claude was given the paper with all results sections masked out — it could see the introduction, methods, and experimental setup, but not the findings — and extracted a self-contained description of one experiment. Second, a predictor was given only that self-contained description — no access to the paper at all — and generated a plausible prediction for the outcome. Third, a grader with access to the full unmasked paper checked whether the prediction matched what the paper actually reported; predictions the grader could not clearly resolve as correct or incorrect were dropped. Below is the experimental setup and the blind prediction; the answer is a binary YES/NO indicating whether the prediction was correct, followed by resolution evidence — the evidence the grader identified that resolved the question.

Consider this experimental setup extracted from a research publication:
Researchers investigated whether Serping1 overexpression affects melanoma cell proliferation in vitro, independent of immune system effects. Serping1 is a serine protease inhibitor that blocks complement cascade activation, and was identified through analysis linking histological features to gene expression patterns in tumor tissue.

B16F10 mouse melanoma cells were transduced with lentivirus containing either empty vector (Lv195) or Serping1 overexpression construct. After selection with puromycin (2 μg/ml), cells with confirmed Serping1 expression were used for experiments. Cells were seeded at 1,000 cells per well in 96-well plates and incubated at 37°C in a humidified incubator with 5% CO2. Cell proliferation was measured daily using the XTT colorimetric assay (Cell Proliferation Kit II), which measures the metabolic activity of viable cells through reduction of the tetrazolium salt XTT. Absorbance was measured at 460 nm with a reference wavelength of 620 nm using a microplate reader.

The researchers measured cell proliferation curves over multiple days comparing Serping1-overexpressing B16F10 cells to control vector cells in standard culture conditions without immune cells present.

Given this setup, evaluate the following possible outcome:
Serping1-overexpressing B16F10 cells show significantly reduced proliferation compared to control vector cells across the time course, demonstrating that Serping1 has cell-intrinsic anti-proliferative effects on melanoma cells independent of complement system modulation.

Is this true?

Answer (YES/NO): NO